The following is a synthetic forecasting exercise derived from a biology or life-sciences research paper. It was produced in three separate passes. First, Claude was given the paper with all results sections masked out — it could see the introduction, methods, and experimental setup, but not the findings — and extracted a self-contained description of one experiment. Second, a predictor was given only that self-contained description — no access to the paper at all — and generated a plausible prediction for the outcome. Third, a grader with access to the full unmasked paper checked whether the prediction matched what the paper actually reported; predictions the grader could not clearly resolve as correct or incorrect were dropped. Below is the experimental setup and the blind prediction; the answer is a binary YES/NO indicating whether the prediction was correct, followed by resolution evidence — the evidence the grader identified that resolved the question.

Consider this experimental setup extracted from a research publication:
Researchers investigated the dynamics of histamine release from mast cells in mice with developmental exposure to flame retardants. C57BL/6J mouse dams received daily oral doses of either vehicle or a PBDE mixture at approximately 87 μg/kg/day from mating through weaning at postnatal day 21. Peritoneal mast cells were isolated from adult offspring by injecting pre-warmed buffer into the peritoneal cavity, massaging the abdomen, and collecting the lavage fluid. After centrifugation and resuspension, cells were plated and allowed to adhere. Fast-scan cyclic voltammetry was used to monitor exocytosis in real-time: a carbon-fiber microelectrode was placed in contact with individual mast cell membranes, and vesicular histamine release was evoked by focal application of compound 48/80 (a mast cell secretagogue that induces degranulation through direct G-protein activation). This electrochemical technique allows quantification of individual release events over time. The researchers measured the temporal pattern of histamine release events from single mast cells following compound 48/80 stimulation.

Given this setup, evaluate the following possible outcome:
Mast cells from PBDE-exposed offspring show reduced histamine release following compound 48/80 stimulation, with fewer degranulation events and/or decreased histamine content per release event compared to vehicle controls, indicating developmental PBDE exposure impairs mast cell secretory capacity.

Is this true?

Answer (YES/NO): NO